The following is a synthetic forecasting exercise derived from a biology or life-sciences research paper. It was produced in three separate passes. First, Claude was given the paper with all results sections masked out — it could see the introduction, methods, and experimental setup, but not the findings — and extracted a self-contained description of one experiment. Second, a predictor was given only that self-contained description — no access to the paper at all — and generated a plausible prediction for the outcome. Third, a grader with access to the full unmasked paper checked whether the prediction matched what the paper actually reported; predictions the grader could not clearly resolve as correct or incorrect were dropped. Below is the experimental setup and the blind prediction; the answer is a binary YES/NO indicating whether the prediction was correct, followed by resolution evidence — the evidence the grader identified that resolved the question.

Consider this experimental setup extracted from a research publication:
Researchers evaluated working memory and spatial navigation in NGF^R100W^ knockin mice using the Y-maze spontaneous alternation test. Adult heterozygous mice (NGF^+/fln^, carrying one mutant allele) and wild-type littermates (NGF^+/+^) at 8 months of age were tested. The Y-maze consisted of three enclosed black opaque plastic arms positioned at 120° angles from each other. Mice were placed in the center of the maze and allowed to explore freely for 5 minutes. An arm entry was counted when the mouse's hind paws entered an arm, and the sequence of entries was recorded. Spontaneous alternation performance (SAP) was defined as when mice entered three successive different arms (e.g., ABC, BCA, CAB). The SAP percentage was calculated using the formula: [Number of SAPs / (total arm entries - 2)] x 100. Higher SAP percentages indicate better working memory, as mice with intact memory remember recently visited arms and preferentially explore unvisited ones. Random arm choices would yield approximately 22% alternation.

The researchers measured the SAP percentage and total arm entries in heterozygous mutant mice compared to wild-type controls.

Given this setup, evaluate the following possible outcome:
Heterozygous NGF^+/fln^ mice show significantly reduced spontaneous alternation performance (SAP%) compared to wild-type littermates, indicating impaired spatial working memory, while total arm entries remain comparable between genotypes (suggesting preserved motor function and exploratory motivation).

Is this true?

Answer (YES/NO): NO